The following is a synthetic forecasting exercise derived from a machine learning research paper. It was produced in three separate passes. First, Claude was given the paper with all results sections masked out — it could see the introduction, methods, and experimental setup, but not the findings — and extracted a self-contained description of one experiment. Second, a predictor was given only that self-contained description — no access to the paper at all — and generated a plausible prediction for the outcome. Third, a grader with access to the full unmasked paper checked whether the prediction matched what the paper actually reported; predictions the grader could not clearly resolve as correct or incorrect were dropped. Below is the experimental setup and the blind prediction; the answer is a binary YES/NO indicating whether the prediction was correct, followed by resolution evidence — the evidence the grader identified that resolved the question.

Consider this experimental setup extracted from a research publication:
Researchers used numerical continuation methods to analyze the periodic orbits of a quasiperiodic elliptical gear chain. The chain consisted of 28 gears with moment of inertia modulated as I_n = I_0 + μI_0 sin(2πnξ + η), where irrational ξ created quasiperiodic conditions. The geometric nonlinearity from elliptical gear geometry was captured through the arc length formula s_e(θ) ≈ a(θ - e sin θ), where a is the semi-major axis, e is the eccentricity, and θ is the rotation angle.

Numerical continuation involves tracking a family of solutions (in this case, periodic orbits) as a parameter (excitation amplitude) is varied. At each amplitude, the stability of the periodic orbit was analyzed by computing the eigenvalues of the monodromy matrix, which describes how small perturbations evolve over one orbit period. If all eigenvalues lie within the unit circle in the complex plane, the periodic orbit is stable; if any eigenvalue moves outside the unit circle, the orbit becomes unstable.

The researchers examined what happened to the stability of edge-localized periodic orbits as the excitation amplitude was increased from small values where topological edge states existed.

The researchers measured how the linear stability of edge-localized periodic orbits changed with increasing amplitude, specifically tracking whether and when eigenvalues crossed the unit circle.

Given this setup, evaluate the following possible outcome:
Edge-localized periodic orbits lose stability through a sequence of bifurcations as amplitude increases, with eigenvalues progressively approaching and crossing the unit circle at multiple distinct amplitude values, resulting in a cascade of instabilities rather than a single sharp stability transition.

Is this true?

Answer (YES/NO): NO